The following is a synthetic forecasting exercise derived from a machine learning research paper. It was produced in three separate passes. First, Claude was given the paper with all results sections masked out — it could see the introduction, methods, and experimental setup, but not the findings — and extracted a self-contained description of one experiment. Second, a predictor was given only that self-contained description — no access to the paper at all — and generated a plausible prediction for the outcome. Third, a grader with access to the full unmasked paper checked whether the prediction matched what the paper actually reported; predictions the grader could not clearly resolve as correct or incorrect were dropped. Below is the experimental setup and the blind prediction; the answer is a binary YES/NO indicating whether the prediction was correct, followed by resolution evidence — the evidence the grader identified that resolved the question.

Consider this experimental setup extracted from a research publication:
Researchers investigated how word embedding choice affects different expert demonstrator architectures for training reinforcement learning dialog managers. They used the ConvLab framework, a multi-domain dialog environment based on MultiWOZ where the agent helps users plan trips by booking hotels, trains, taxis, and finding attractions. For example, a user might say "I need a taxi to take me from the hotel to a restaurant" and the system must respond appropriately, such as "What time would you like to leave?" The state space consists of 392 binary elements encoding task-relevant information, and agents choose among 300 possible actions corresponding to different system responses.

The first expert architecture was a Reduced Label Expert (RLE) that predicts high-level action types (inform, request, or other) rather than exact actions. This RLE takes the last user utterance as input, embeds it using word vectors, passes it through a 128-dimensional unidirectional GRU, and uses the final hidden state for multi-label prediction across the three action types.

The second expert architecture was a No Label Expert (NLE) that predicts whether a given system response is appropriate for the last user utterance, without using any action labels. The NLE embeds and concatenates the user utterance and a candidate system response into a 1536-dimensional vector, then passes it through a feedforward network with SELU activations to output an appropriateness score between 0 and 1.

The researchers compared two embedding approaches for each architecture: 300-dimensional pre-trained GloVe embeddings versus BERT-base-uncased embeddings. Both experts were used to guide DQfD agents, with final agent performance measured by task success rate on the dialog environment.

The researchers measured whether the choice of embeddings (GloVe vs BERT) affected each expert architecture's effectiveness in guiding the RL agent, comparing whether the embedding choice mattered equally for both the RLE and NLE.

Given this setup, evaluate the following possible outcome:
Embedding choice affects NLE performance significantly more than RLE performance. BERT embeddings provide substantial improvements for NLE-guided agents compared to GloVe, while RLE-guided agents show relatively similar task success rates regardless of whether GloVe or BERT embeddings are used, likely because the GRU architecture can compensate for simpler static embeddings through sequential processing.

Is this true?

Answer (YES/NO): YES